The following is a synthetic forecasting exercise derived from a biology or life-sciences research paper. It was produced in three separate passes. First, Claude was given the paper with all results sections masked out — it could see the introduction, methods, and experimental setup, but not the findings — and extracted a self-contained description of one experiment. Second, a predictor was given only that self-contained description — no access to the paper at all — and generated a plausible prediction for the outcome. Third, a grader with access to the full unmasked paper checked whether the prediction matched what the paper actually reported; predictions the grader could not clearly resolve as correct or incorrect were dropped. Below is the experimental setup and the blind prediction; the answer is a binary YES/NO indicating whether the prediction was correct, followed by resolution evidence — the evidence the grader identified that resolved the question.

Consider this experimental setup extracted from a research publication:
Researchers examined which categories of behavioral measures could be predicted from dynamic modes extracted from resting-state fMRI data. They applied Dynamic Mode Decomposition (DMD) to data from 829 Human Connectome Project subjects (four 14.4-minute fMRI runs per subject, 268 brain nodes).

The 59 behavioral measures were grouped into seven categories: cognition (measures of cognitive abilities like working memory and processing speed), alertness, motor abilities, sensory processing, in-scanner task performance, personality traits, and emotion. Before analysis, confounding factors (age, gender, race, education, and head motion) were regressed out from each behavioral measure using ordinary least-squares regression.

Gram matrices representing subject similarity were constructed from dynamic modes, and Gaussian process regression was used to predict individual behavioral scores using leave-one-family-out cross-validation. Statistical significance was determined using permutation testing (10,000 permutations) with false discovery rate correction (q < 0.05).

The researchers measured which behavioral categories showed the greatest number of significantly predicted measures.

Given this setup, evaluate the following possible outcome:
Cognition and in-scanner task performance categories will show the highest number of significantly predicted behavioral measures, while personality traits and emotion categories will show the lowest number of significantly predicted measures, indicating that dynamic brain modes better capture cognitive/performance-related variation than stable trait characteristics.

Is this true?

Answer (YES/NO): NO